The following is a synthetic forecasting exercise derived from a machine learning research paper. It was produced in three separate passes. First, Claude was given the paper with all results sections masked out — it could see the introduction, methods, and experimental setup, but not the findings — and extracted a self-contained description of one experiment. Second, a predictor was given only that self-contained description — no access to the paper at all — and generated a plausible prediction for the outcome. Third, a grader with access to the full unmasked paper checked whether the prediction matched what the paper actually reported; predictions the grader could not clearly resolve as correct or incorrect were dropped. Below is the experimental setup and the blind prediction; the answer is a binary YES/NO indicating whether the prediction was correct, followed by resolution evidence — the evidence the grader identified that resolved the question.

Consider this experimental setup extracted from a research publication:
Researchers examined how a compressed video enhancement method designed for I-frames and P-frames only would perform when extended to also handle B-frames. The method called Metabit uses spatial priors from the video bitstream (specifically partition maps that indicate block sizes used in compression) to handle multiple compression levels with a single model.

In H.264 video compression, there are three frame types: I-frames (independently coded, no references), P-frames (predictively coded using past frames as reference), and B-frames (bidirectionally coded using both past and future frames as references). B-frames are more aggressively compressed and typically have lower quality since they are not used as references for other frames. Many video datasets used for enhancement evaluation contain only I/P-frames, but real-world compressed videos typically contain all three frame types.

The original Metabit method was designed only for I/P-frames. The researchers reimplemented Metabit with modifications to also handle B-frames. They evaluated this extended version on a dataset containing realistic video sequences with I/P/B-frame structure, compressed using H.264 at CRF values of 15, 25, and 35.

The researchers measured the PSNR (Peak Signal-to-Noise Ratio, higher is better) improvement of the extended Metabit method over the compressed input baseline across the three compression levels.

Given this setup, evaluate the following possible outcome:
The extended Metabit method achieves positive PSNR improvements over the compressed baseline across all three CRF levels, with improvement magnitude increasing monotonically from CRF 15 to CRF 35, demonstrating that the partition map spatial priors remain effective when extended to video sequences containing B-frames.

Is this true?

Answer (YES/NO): NO